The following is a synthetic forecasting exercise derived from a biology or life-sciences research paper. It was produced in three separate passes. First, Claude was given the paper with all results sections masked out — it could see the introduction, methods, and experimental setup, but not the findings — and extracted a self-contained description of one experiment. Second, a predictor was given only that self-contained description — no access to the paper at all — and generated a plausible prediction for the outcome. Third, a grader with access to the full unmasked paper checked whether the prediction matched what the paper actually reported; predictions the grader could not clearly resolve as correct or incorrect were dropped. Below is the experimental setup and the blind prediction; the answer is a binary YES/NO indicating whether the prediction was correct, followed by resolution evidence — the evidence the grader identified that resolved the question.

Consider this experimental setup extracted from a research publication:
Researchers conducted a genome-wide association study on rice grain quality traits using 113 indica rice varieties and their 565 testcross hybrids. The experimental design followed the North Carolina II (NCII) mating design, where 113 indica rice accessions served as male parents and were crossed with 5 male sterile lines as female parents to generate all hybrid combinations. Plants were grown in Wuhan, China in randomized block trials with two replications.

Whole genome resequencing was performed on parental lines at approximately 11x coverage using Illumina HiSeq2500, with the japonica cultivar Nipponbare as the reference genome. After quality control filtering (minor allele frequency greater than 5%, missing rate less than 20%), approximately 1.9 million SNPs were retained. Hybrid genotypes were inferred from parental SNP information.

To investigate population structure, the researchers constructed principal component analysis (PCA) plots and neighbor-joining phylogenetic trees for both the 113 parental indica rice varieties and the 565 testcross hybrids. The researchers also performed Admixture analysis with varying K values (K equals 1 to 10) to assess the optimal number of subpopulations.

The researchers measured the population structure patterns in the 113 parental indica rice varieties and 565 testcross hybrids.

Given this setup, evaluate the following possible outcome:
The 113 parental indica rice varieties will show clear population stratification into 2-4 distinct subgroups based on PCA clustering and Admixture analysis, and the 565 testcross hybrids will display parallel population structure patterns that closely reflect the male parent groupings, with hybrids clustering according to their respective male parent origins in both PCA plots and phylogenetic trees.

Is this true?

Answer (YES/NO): NO